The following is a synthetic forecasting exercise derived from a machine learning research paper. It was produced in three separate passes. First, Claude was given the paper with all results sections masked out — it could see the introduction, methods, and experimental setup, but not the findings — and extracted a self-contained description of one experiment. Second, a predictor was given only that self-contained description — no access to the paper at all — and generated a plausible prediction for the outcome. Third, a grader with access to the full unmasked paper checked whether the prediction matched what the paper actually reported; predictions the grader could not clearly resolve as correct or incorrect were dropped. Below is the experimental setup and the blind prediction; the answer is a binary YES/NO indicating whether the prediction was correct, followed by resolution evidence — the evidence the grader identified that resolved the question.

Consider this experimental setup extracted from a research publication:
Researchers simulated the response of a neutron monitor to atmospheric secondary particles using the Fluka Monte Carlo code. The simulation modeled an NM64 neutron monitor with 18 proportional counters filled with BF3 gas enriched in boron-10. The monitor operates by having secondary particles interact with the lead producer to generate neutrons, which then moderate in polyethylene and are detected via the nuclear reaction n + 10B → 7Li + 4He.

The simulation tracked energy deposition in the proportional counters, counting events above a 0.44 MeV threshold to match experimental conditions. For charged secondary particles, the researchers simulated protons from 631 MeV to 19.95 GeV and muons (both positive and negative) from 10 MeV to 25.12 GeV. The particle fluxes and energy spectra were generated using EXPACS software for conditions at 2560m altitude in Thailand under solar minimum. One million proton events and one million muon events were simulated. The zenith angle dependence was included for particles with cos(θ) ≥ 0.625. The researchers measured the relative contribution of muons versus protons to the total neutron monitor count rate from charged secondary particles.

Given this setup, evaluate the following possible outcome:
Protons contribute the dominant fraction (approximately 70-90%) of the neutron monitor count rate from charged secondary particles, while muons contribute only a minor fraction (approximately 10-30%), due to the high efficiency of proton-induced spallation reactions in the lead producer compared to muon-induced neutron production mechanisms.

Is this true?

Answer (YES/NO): YES